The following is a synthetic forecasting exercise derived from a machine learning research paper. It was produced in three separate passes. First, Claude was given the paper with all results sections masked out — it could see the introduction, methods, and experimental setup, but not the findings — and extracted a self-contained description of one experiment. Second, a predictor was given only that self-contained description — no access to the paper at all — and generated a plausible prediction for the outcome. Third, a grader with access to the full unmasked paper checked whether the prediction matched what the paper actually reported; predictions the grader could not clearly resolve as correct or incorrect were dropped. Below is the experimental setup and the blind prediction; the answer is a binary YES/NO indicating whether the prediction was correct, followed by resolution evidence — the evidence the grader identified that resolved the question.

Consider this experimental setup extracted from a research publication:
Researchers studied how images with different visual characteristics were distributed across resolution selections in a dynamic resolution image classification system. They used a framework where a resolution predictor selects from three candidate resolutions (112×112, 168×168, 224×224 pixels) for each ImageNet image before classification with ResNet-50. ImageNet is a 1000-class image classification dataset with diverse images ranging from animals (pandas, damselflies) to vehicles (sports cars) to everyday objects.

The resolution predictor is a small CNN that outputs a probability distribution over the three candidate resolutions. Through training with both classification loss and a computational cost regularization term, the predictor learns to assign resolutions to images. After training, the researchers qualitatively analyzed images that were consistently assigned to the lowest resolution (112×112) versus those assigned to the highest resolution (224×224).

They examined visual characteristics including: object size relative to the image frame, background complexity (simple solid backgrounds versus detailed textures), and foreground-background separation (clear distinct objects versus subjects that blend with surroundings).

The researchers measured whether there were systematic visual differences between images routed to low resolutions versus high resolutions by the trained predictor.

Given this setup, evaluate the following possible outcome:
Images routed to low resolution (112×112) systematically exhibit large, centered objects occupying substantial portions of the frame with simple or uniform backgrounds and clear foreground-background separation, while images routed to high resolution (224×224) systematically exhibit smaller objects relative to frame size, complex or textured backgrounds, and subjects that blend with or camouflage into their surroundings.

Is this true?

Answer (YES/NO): NO